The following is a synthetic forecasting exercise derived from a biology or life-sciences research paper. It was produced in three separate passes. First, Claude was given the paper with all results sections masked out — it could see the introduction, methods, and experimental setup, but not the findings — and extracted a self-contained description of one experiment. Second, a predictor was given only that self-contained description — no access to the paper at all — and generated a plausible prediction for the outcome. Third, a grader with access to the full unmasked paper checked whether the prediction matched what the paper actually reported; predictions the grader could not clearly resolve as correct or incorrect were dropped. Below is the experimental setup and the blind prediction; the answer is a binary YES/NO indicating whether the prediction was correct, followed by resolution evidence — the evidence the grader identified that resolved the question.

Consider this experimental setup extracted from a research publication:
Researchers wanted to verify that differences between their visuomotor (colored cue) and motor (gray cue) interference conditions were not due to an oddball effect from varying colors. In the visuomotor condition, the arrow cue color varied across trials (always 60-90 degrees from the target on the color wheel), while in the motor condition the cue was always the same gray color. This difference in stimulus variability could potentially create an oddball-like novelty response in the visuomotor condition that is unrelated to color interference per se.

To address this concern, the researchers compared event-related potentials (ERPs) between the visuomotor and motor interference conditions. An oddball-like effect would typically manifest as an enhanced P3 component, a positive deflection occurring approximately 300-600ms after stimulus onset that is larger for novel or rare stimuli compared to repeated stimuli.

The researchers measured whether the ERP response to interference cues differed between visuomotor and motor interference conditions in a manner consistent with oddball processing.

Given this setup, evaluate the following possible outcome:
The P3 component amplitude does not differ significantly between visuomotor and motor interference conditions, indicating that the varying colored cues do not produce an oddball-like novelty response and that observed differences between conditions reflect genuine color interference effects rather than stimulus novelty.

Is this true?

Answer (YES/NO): YES